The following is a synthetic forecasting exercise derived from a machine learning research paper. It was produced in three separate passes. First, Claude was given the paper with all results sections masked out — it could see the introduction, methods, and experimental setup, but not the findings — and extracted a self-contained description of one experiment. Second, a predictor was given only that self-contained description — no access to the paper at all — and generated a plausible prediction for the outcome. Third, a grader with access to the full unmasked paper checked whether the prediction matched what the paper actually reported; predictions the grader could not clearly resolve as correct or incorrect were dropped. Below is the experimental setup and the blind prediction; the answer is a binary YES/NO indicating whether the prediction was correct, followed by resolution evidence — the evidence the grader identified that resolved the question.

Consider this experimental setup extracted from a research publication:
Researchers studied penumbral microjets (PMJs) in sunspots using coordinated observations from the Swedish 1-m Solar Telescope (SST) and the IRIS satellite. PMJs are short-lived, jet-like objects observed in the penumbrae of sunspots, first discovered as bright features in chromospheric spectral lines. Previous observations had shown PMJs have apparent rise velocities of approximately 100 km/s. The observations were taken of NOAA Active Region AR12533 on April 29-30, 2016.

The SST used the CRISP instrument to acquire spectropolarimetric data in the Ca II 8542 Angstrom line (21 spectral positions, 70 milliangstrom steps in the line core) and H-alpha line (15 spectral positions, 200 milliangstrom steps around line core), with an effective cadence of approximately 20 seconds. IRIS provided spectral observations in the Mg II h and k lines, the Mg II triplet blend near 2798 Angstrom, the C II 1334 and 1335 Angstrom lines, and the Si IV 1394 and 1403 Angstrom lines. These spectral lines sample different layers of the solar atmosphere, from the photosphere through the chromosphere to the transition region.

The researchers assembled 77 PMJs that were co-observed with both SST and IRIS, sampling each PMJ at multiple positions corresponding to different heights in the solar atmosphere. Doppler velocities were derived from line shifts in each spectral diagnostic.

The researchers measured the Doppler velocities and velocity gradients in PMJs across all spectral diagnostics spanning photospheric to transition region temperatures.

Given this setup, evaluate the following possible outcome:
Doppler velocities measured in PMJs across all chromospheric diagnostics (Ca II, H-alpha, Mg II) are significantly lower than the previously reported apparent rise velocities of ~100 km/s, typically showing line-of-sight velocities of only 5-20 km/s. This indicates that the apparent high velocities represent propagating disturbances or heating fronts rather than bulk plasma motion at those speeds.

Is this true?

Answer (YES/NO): NO